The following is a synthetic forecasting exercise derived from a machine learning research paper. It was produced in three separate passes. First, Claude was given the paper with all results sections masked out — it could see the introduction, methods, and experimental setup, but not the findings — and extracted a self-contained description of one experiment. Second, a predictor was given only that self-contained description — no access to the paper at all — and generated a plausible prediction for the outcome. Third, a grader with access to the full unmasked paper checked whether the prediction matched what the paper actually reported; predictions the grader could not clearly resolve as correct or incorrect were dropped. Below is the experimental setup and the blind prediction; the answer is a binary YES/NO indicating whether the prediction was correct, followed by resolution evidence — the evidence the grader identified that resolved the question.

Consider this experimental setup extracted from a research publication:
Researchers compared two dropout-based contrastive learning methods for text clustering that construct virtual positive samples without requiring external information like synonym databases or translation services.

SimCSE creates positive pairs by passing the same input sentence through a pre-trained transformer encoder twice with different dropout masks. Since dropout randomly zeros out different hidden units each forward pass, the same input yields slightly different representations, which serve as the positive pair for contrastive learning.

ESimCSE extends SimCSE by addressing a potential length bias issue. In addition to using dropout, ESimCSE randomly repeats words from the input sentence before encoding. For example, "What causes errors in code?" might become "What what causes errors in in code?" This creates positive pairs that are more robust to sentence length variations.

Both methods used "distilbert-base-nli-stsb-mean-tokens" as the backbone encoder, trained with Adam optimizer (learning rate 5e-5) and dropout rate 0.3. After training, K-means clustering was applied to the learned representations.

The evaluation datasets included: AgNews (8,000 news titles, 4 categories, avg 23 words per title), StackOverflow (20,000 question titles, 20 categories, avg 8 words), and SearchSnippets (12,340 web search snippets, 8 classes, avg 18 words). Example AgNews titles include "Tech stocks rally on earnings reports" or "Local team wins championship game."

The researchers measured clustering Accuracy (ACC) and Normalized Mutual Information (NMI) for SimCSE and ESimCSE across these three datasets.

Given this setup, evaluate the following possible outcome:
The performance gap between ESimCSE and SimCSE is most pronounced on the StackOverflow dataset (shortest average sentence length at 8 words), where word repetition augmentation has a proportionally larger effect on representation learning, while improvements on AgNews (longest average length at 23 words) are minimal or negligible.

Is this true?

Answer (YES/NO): NO